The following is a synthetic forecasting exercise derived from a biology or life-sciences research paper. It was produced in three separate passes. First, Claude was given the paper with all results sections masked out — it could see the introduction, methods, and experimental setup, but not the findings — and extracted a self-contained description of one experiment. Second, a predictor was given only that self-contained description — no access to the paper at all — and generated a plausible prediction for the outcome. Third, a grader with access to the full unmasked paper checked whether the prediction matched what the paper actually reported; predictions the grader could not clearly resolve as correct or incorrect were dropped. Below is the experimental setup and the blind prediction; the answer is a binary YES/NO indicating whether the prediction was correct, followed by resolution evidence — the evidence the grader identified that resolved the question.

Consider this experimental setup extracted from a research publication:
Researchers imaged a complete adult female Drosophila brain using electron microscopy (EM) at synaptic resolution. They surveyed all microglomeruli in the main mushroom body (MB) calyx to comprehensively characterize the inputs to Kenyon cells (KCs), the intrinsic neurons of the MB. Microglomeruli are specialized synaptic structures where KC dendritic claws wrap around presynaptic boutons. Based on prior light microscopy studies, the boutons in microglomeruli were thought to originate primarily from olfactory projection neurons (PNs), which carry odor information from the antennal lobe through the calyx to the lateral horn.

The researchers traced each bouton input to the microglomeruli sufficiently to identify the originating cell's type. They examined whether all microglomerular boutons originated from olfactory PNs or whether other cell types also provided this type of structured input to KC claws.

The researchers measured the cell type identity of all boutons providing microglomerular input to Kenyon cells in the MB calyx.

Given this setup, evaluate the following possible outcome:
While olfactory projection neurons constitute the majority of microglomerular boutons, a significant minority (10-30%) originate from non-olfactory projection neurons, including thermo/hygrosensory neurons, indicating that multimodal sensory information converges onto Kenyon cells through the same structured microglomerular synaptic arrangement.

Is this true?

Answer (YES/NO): YES